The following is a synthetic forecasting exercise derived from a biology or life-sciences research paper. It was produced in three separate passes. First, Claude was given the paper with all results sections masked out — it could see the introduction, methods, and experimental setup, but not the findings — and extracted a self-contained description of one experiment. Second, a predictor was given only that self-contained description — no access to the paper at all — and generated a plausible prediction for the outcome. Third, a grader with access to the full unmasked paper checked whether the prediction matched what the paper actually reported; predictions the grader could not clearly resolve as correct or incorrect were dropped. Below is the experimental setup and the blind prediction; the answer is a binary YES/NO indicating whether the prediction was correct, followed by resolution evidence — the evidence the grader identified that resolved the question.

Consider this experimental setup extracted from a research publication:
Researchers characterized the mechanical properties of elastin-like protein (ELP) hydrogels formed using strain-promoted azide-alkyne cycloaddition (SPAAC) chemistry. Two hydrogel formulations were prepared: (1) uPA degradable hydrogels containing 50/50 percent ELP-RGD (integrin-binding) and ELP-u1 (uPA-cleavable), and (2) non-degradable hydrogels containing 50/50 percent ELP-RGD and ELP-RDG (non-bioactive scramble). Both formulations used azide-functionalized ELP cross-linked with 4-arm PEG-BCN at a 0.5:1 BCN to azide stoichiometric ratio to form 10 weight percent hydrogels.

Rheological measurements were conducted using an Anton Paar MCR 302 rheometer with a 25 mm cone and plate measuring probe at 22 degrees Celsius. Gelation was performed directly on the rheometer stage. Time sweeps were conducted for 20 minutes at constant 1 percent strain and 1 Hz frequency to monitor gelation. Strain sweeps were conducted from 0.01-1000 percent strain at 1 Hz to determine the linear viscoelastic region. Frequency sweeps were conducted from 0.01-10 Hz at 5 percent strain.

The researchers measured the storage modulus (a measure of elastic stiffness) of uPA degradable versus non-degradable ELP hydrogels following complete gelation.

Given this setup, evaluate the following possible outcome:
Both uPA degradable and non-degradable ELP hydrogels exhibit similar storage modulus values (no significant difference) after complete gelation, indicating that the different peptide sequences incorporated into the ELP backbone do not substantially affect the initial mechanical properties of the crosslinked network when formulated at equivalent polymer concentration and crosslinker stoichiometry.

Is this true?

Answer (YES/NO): YES